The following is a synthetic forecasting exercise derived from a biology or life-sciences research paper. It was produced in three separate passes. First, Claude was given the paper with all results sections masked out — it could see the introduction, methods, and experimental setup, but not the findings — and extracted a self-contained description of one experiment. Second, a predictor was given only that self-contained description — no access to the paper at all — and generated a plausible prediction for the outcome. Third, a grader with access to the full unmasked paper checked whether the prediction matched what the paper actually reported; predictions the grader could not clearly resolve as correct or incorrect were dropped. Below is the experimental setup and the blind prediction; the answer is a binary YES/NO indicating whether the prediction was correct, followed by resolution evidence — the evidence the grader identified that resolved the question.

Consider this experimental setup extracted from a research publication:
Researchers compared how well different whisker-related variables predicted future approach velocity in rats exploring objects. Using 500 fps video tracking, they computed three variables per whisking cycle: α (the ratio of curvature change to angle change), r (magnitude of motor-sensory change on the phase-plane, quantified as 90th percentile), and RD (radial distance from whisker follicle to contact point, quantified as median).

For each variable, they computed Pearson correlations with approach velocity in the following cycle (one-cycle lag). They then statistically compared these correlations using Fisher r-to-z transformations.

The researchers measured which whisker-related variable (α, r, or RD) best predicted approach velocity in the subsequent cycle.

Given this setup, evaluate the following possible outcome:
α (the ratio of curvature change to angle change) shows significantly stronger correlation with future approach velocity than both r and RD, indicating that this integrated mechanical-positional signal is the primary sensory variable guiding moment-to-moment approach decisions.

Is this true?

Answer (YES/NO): YES